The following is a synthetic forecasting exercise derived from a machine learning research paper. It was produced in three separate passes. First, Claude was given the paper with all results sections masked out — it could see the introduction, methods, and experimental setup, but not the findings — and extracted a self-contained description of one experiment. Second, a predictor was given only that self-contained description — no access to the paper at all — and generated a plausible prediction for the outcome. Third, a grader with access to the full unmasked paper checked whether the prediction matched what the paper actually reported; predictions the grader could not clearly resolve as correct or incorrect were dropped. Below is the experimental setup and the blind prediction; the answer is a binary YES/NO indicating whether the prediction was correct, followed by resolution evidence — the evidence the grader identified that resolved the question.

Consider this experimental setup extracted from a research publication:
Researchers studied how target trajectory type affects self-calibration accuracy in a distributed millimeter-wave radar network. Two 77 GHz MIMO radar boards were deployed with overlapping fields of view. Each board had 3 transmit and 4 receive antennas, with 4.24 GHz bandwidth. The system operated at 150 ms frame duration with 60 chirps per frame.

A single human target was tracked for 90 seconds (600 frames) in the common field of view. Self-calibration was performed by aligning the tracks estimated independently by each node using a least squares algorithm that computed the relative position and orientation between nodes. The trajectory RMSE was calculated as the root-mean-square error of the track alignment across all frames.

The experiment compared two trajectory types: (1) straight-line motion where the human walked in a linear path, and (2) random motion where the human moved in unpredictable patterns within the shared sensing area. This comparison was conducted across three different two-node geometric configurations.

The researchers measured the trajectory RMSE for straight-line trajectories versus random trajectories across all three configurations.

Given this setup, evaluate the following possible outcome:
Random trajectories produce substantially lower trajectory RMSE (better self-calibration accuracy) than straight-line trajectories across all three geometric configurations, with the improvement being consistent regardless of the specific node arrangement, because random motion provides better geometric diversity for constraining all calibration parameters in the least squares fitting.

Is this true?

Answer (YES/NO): NO